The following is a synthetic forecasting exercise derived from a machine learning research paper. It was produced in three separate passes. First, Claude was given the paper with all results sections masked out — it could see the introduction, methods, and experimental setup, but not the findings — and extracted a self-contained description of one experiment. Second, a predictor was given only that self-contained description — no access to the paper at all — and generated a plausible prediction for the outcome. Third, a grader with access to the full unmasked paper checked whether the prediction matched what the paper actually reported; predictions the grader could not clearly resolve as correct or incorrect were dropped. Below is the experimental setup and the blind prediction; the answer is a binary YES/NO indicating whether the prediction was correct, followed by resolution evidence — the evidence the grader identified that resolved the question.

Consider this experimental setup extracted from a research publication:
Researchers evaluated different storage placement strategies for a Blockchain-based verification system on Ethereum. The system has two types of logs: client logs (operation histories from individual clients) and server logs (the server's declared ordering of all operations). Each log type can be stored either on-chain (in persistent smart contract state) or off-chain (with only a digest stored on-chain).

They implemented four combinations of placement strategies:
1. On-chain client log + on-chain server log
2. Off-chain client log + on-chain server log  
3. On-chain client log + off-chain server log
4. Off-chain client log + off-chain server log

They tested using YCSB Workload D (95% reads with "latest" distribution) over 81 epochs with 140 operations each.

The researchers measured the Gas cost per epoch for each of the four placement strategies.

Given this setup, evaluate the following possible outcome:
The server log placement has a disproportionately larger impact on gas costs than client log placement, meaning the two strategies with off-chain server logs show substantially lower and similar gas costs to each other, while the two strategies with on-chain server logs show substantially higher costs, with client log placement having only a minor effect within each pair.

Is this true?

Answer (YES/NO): NO